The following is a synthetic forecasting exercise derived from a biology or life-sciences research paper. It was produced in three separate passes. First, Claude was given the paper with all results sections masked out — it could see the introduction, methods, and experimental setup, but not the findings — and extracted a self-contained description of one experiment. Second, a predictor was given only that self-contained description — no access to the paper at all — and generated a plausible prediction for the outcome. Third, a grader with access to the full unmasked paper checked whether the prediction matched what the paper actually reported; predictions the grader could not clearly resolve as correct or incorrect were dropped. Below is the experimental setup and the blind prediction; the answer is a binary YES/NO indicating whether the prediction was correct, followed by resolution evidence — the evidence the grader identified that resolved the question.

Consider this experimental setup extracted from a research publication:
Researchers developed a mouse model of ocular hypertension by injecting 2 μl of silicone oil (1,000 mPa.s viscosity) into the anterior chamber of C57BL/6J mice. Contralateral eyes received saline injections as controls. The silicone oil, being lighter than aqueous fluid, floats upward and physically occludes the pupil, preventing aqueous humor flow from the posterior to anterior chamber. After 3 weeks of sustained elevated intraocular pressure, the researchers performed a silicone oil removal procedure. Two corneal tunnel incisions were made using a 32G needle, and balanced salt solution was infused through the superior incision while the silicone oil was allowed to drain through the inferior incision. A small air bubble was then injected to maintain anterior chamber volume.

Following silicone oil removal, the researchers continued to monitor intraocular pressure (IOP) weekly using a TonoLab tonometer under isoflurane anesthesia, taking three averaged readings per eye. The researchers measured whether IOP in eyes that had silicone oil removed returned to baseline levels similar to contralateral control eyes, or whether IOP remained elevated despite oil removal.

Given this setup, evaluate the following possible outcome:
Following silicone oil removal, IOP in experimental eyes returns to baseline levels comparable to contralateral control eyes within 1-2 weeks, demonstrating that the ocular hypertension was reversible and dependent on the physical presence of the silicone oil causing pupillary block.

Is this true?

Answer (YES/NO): YES